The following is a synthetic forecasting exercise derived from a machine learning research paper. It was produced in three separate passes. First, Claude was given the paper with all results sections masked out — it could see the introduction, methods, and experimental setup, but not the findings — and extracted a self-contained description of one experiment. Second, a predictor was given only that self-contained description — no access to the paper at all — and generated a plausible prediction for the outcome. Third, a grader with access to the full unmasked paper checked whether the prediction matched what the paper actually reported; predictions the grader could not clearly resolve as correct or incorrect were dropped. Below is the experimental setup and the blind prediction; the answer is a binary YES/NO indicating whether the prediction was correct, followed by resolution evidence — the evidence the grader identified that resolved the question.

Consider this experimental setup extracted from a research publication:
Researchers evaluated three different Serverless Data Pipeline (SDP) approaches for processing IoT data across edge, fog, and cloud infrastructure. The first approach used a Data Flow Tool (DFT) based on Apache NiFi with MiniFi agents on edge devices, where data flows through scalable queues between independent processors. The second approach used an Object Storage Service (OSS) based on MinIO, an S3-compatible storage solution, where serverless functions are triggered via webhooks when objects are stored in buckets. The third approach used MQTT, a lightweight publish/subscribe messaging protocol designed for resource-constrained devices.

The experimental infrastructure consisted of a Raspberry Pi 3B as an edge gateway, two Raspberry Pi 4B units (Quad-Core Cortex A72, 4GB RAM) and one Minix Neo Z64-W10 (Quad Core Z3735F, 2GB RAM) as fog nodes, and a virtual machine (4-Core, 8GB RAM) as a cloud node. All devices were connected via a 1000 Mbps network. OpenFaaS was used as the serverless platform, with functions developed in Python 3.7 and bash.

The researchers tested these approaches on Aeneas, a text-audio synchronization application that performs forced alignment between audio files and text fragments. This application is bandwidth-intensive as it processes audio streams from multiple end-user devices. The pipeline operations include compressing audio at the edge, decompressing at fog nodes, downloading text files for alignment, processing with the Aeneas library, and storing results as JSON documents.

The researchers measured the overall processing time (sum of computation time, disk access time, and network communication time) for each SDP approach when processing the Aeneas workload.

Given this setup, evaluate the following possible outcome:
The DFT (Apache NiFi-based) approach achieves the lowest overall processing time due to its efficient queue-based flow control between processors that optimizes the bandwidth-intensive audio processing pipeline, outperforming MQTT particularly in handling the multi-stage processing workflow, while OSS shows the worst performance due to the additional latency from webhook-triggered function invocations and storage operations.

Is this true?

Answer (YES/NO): YES